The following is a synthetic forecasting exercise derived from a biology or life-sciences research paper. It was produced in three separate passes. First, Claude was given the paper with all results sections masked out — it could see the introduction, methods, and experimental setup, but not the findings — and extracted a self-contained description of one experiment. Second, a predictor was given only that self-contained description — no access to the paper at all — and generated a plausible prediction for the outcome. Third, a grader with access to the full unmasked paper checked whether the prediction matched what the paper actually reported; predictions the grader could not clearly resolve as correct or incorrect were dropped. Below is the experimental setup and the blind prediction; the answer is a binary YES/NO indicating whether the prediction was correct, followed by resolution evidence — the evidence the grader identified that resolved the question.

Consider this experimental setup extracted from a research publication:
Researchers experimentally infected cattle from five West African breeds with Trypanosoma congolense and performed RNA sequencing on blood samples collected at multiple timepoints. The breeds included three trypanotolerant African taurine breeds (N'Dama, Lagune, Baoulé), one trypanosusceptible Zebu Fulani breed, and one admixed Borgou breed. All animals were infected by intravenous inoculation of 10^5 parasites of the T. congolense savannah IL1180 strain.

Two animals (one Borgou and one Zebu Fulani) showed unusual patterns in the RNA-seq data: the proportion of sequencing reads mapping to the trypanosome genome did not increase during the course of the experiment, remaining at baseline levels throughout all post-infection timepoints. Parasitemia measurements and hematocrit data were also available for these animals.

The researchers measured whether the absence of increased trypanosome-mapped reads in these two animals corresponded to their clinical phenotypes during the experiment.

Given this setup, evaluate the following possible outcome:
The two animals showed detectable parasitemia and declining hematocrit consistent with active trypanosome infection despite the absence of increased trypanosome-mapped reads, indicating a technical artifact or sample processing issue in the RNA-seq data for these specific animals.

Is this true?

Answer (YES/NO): NO